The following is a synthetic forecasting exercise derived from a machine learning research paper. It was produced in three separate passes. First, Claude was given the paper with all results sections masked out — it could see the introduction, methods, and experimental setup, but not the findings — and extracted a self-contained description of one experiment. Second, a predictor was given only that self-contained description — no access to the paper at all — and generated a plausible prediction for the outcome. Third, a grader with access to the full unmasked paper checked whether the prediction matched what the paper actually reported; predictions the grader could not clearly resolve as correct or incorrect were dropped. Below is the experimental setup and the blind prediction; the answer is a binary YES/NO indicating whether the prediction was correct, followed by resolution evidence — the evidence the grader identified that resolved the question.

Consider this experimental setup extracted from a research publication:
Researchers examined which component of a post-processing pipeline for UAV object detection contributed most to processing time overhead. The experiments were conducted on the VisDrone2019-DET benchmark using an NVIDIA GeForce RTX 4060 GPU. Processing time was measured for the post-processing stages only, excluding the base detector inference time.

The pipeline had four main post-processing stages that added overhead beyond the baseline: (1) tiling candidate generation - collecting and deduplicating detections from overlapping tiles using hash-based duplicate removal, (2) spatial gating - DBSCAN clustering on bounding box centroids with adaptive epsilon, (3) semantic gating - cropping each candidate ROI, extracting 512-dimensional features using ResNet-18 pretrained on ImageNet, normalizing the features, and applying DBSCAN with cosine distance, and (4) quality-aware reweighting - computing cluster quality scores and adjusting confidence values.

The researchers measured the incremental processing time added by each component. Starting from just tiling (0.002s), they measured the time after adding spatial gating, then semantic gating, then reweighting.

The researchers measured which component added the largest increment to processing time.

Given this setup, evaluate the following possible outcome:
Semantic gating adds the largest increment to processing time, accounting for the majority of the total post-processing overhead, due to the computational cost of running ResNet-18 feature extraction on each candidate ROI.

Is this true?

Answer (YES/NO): YES